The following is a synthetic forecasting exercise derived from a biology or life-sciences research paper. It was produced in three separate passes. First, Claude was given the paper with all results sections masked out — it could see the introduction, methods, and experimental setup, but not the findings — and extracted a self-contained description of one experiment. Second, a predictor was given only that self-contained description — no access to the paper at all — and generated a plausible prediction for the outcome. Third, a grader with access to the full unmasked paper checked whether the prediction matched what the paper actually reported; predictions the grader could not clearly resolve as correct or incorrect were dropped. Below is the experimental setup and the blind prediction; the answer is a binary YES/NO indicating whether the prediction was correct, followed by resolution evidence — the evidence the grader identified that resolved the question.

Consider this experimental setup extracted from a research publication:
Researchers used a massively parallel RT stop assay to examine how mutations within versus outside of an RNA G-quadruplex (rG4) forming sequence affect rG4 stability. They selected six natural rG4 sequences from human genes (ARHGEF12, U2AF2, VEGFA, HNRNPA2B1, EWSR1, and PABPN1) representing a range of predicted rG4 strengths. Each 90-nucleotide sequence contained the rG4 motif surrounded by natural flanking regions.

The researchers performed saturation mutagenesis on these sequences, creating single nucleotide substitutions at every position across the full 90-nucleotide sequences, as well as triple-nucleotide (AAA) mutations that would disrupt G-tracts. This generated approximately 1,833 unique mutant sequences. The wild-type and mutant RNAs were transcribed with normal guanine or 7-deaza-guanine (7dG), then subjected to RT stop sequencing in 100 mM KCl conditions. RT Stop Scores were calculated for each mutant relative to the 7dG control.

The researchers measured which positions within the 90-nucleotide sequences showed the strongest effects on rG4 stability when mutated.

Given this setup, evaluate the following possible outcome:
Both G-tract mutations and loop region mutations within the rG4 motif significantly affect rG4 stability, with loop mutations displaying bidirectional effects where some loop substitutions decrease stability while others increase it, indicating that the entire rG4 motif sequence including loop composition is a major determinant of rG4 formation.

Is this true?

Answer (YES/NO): NO